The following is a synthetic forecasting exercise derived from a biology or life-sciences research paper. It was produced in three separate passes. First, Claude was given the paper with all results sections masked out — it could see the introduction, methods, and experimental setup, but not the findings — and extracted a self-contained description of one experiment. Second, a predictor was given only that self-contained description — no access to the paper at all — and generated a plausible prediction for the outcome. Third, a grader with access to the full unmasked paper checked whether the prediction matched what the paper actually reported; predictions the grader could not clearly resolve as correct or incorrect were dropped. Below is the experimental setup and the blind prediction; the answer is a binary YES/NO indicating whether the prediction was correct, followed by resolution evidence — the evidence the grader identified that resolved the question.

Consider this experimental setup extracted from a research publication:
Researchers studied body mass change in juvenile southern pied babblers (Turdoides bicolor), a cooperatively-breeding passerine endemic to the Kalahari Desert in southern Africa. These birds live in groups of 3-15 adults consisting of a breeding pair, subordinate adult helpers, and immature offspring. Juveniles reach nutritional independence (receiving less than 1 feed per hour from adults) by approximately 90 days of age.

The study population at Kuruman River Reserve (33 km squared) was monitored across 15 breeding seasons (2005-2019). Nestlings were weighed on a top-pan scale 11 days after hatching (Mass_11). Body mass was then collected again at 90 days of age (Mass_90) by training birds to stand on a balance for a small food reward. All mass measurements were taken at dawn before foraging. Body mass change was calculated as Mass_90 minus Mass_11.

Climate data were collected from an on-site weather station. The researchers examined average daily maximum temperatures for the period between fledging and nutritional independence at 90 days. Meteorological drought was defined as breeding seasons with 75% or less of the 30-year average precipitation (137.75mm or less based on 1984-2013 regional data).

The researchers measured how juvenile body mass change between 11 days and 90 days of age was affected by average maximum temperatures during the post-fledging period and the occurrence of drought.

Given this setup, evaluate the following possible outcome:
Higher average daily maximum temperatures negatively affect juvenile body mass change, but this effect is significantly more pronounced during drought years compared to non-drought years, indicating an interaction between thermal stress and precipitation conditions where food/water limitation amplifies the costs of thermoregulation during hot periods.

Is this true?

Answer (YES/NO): NO